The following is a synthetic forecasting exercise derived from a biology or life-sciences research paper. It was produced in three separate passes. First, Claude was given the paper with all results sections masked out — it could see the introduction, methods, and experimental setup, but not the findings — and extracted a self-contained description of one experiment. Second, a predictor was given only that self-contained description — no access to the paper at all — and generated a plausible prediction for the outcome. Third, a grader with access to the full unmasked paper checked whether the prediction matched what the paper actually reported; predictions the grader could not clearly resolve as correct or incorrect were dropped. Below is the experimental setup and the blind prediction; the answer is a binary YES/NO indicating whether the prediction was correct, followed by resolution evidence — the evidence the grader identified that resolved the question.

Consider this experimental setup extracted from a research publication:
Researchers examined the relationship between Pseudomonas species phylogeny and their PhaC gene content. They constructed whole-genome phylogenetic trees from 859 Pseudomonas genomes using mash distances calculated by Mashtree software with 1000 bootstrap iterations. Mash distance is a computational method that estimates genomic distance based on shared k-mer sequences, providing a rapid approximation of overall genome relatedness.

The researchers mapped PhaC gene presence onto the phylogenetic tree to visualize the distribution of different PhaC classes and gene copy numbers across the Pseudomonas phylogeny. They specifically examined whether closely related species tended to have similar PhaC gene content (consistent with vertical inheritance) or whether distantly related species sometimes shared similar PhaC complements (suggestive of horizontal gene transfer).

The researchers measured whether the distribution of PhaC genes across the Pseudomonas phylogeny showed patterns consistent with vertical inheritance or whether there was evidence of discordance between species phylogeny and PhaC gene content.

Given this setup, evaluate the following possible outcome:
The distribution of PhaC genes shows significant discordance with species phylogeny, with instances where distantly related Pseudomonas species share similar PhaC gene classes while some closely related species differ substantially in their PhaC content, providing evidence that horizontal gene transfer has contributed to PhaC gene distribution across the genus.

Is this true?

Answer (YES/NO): YES